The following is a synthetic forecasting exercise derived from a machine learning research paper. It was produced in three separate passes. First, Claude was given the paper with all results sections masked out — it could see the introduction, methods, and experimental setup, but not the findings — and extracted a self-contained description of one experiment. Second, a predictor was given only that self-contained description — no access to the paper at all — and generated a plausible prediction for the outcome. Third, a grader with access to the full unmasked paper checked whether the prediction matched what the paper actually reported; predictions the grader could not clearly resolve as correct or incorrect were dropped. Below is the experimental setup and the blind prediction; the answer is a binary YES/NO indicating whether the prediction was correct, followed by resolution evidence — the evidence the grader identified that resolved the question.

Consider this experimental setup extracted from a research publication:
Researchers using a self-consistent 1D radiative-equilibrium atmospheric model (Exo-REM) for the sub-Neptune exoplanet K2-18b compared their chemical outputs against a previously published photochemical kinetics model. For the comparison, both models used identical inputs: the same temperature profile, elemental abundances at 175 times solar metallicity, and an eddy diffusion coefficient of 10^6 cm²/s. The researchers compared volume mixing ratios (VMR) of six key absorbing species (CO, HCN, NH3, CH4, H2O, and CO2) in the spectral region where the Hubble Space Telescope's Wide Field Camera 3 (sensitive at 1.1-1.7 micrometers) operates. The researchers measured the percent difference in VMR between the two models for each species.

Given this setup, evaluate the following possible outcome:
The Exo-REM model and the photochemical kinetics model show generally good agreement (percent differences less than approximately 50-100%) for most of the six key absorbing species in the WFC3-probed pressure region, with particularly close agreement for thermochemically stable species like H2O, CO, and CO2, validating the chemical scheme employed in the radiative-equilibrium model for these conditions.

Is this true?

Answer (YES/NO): NO